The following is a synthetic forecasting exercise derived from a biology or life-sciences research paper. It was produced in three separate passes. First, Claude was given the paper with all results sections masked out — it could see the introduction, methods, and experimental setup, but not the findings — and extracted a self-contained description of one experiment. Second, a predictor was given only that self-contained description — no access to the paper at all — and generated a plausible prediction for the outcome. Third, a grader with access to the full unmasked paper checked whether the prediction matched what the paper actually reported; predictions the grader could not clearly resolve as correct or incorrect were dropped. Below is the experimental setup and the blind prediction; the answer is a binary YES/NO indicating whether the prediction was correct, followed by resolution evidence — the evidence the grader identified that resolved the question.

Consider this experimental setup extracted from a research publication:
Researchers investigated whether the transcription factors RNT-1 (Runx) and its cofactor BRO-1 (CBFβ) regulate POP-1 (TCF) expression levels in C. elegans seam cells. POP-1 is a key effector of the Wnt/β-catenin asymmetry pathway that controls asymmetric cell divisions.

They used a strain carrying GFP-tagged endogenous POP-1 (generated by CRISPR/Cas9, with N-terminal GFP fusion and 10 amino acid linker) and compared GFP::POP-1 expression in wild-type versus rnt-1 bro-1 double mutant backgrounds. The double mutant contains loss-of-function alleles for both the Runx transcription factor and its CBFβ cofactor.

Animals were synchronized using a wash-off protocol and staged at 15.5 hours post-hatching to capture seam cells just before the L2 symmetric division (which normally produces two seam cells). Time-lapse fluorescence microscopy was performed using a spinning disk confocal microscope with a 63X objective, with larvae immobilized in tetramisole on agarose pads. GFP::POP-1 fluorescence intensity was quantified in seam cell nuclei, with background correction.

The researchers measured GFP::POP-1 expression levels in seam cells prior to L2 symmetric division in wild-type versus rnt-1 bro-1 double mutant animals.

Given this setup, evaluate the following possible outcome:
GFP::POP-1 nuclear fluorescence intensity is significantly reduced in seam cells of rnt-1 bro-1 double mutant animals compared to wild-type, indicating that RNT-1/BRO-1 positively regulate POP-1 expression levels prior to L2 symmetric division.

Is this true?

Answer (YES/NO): NO